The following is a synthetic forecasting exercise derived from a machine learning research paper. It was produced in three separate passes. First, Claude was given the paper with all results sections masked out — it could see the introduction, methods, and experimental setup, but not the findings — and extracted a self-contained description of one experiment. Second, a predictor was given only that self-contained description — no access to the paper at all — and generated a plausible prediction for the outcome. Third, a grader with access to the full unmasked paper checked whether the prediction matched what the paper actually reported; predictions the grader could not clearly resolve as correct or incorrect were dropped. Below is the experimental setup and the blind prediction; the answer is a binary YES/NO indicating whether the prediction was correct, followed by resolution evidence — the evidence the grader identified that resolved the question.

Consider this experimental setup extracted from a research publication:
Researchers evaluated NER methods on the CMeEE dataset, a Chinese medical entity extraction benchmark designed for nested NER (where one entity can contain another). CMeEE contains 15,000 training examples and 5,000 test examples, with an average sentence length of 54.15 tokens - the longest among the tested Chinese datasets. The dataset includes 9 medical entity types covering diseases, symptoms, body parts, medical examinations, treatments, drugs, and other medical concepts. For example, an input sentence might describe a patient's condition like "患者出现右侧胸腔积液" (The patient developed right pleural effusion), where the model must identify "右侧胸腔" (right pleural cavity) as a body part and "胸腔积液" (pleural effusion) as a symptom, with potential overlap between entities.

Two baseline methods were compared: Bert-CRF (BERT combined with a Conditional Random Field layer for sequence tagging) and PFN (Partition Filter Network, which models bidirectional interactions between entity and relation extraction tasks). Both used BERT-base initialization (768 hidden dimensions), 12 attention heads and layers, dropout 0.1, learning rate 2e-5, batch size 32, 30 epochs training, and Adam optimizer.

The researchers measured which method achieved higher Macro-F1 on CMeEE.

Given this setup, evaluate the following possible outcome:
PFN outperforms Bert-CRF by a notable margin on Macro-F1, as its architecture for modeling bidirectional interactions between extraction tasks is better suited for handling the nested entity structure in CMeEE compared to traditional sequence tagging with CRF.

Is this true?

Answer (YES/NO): NO